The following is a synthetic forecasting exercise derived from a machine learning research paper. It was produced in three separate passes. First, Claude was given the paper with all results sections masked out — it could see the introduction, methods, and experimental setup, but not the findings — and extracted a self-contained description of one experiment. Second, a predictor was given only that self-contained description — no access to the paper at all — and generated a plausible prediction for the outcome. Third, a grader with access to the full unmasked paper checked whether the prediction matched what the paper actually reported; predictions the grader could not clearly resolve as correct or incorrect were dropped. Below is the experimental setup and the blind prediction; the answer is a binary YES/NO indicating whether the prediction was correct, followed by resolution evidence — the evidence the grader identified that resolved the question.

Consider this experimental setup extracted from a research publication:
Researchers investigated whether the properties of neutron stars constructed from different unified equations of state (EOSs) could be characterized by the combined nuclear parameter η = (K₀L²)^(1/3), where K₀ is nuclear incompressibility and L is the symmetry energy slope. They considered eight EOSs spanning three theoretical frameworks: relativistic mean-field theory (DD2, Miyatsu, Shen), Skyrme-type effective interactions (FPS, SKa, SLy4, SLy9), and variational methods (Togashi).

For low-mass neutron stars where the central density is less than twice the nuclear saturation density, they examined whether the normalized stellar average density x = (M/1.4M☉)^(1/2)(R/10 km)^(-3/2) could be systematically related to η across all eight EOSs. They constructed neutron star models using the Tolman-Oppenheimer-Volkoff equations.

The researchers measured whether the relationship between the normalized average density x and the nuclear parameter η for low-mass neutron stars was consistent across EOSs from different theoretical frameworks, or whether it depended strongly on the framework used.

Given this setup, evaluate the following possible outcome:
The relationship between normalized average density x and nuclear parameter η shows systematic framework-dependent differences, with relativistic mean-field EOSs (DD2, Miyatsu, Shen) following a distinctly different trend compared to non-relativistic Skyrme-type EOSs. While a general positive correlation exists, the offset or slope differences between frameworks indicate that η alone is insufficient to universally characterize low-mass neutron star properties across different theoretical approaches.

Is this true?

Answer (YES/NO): NO